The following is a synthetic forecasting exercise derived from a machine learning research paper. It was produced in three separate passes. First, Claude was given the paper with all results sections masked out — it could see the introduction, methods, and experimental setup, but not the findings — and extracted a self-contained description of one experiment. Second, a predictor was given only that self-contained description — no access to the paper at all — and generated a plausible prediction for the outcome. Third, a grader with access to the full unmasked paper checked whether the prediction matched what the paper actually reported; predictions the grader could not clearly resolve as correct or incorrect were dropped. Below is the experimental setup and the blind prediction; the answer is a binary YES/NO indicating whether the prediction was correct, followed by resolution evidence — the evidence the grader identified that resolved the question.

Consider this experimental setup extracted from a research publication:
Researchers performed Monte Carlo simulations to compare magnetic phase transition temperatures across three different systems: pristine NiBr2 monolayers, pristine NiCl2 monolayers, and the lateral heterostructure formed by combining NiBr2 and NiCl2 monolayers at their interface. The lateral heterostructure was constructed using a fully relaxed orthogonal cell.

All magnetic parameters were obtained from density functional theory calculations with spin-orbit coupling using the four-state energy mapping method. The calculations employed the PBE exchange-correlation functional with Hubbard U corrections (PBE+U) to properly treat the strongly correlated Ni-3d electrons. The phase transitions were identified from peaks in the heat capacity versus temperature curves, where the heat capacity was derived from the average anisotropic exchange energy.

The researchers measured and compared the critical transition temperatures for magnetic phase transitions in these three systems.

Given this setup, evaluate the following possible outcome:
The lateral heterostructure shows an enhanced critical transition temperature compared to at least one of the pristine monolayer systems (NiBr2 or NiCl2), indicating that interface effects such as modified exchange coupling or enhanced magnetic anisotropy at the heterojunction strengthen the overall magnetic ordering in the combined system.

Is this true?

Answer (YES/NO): YES